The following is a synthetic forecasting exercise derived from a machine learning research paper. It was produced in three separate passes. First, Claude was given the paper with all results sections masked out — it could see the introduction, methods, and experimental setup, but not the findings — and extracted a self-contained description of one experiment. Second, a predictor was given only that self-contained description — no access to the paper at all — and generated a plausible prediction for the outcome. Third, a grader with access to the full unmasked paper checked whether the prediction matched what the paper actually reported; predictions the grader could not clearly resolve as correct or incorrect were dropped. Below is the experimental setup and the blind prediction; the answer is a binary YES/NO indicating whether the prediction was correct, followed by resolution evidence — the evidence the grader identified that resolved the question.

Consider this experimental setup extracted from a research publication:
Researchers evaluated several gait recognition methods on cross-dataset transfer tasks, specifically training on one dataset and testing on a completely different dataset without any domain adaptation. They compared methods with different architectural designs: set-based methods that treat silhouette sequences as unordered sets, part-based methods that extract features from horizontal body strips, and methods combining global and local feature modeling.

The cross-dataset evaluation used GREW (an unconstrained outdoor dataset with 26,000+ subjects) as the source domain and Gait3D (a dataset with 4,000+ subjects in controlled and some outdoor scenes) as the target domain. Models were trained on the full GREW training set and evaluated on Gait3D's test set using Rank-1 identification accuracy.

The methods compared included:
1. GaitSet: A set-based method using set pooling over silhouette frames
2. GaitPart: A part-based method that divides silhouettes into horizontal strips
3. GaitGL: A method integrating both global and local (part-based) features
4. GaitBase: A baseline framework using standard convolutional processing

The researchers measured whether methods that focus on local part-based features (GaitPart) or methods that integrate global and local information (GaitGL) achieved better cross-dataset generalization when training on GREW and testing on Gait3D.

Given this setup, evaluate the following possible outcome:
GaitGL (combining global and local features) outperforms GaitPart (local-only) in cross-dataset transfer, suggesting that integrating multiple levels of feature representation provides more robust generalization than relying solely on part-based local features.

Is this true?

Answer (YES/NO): NO